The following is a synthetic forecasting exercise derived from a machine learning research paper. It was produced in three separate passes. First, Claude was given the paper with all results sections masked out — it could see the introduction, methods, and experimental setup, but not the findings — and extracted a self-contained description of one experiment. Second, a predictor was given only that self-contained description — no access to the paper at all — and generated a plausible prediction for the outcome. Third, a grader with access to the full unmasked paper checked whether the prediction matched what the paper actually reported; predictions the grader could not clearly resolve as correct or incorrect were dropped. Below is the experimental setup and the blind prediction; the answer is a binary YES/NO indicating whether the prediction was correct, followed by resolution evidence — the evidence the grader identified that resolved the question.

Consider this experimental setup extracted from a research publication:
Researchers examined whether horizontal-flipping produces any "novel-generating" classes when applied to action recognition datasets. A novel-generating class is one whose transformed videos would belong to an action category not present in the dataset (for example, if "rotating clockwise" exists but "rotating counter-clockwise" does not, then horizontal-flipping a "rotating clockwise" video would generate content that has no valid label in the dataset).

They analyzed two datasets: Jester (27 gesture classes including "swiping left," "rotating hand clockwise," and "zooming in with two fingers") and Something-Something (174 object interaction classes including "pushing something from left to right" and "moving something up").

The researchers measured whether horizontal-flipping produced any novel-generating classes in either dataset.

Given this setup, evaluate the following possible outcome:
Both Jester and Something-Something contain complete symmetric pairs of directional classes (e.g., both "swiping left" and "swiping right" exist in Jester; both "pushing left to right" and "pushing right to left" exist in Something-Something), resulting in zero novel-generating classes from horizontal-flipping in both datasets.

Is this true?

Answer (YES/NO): YES